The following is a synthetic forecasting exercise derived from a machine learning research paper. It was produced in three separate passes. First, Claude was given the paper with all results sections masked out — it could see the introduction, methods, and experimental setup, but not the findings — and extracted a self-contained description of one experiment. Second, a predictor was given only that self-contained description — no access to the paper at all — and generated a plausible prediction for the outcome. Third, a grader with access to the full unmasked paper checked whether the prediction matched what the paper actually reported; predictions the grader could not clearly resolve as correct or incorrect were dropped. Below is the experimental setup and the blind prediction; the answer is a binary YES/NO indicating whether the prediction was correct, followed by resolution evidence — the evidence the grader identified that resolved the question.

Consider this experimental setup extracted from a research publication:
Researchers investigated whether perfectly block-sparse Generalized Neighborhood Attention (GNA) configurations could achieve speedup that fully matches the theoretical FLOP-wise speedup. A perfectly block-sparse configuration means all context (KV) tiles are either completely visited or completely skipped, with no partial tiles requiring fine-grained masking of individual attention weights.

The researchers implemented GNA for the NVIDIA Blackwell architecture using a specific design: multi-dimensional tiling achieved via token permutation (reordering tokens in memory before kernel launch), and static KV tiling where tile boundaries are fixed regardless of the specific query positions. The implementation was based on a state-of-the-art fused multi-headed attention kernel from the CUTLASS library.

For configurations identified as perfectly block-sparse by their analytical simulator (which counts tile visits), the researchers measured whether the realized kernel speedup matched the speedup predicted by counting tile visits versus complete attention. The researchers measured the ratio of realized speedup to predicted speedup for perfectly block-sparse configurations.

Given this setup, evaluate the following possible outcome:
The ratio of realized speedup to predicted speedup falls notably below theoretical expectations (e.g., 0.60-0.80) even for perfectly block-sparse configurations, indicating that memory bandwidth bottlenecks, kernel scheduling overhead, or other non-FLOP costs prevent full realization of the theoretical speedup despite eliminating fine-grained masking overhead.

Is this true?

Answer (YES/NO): NO